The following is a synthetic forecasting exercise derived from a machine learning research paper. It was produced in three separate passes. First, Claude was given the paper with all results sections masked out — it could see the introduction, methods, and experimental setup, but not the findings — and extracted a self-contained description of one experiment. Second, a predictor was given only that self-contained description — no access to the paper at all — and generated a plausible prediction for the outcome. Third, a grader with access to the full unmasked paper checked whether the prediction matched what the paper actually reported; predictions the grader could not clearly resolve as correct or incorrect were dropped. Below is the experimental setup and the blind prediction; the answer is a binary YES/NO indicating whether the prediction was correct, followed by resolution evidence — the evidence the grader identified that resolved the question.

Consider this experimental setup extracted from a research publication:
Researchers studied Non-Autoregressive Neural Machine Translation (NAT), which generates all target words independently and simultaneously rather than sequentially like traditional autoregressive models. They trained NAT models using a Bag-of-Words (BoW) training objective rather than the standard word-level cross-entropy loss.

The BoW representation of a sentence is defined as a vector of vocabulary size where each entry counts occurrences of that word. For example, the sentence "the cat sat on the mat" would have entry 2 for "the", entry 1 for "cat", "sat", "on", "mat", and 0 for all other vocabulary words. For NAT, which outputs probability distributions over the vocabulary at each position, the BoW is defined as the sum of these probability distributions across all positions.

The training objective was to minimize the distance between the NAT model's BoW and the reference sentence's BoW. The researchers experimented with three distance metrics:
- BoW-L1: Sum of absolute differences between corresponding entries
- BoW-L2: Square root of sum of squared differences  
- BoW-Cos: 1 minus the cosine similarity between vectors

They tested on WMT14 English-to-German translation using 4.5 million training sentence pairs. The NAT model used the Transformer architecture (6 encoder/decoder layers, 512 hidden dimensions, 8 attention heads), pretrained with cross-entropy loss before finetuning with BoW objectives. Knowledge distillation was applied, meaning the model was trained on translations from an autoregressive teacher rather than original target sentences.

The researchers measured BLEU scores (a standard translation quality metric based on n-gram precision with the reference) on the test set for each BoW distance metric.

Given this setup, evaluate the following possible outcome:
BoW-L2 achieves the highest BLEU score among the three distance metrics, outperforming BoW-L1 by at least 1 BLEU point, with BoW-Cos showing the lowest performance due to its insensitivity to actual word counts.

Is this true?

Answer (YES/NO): NO